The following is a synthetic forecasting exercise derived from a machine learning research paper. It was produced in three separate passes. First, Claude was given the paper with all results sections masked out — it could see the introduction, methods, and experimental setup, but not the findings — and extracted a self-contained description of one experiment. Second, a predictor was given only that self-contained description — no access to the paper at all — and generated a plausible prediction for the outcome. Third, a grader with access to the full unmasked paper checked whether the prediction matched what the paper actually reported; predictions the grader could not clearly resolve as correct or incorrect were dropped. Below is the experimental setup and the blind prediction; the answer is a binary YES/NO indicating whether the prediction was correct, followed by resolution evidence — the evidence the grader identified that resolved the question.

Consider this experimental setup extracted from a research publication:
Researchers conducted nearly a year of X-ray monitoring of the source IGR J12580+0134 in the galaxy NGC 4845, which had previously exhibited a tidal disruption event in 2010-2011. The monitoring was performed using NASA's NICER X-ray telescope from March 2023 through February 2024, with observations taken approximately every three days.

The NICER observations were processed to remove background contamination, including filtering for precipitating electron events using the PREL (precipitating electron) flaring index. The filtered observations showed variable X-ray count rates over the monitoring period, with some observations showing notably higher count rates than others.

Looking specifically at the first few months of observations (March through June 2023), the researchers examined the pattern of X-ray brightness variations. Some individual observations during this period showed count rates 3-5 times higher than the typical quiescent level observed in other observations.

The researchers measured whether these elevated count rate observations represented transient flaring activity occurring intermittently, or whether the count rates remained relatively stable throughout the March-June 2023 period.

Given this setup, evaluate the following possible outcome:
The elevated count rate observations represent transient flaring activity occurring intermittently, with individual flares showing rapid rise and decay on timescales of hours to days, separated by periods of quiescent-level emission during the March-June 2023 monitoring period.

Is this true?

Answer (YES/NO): YES